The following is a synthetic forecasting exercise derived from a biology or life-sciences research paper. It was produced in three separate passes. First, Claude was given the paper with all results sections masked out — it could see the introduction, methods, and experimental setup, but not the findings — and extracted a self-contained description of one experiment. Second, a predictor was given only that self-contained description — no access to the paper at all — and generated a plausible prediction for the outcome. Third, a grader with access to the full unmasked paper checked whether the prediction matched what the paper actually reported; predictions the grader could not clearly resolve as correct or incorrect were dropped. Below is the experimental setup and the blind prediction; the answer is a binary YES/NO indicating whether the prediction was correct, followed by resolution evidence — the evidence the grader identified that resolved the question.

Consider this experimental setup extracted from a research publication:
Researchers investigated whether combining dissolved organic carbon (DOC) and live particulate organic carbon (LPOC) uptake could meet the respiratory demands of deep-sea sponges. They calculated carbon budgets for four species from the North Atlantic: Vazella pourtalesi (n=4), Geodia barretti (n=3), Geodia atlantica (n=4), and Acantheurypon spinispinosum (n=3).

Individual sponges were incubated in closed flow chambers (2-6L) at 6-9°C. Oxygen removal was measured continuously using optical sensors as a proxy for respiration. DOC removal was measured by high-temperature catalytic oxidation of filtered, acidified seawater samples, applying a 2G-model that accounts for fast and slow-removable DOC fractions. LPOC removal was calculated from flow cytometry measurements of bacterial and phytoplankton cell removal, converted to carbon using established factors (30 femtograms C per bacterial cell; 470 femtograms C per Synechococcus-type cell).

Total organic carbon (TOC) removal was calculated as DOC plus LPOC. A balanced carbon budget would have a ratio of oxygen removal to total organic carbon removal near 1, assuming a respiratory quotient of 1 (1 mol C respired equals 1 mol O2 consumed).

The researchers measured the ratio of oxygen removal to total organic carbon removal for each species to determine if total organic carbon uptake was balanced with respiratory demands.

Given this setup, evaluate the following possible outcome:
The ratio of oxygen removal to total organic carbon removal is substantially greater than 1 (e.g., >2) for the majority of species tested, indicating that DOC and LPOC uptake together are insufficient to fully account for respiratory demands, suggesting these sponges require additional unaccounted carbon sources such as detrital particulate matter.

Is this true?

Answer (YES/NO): NO